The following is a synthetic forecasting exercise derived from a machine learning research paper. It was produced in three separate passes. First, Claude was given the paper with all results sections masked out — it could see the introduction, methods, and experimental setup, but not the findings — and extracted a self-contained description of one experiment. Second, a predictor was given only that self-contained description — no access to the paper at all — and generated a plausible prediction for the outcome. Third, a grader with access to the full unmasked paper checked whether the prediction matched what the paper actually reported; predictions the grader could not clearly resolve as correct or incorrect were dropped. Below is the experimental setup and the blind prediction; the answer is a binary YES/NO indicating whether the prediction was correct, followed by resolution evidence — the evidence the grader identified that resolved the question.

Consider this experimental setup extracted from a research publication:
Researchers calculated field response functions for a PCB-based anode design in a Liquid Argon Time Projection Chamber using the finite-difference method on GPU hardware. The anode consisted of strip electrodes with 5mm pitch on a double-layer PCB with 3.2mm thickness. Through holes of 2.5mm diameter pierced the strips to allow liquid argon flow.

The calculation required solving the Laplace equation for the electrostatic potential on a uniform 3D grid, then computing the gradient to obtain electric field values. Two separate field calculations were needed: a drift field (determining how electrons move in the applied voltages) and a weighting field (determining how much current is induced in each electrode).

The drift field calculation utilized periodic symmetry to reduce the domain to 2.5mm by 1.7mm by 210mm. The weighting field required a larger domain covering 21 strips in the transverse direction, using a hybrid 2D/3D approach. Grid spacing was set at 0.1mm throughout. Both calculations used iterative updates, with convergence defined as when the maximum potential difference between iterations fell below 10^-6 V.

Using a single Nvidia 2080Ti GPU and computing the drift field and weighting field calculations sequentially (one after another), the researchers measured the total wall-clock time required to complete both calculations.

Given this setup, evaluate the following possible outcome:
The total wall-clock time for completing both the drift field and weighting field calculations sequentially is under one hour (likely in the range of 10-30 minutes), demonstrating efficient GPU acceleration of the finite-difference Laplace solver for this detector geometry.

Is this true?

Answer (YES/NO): NO